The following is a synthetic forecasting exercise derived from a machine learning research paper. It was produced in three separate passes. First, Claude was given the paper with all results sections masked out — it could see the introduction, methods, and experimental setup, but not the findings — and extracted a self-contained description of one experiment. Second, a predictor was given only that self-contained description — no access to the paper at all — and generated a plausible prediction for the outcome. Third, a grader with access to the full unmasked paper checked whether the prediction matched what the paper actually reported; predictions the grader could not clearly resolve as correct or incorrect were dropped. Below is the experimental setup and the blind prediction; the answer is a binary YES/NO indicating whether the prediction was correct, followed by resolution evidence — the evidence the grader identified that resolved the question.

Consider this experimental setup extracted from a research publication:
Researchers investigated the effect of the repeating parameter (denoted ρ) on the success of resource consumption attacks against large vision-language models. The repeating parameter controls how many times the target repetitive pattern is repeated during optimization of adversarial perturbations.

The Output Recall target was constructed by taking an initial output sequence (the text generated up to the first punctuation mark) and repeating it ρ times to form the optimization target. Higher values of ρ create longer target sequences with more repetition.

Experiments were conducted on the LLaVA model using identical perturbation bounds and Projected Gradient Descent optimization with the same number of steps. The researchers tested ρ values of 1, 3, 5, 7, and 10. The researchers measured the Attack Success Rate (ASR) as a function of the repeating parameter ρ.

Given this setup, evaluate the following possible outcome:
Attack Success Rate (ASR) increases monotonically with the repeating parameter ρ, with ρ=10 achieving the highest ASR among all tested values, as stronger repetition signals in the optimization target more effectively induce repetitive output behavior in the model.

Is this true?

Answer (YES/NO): NO